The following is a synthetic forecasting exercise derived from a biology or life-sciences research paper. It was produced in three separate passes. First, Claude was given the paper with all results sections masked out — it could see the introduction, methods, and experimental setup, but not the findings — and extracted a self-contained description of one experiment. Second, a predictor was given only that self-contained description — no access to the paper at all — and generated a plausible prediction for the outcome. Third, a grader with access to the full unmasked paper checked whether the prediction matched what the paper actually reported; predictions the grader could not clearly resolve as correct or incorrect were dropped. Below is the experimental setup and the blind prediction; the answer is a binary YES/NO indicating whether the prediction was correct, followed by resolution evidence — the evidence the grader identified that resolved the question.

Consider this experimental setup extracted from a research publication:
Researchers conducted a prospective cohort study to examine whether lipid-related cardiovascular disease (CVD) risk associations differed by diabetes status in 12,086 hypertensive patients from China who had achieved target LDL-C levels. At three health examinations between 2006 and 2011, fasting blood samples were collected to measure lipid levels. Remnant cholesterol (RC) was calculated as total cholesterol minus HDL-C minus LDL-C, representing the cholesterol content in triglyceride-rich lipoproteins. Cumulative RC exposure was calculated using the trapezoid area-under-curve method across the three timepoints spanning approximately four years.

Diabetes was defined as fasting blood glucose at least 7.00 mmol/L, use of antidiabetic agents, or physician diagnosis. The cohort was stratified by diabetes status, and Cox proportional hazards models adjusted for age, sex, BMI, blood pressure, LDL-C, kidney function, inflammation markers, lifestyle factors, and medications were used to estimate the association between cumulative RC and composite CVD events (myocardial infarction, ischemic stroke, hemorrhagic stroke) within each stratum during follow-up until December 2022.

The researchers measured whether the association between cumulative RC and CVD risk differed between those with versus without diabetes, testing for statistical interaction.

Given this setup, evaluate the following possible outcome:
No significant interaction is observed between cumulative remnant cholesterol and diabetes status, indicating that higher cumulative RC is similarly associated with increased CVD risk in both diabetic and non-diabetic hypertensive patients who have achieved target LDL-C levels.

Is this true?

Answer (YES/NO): YES